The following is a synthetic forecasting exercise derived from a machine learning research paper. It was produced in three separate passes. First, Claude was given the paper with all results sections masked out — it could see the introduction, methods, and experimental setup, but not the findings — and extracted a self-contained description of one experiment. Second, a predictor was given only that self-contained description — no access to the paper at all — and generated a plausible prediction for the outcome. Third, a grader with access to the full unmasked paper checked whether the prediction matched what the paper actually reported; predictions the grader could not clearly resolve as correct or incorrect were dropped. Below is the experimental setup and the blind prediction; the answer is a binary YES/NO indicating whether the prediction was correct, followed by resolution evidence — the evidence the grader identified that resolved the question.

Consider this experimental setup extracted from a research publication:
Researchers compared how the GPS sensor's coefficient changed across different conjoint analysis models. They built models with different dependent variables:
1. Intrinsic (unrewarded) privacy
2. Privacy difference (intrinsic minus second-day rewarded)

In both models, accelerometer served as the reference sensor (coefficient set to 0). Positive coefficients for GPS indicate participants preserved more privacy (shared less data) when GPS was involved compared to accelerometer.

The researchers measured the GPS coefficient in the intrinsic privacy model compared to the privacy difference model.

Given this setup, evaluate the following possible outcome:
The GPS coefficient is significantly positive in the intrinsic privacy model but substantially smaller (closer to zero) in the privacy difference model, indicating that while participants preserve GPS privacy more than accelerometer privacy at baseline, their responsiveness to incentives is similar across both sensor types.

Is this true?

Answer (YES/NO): NO